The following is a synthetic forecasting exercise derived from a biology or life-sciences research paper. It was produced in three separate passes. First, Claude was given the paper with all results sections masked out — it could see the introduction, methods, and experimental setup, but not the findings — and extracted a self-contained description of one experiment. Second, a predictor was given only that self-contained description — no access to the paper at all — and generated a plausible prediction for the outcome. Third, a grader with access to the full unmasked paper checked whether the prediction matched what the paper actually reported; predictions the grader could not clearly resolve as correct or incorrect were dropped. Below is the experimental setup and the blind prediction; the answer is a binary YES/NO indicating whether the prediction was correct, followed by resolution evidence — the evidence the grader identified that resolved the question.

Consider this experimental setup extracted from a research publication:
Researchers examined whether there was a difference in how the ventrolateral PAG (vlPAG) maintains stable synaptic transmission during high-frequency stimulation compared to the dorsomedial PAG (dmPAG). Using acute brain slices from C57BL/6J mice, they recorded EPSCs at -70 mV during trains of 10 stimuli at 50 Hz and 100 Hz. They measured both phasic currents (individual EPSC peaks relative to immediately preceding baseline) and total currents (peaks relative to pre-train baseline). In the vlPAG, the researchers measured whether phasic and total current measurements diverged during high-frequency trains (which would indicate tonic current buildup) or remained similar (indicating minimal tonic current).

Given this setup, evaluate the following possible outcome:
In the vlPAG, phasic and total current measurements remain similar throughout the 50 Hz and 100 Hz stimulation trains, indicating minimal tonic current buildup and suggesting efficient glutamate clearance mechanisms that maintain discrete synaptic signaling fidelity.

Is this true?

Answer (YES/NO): NO